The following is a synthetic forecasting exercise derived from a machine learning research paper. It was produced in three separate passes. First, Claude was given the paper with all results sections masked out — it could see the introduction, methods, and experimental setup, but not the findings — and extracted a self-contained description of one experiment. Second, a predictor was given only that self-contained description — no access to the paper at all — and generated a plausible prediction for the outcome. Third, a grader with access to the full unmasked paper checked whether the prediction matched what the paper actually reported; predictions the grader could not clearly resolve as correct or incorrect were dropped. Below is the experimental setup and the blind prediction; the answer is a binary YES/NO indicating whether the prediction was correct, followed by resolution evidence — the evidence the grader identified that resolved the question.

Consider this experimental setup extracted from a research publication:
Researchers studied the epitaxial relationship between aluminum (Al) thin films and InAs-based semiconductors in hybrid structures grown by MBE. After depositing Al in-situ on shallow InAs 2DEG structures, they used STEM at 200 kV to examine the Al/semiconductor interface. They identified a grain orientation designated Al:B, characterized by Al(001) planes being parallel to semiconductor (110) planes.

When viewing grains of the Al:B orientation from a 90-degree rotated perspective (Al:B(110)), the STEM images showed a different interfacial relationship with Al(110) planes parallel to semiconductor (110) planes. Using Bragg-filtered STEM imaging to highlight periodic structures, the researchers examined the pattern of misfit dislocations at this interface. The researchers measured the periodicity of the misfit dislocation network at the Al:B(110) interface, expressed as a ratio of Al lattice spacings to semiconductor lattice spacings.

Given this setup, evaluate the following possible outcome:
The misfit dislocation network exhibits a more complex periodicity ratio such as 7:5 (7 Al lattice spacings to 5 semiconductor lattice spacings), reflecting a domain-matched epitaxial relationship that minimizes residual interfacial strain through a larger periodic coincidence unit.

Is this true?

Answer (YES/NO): NO